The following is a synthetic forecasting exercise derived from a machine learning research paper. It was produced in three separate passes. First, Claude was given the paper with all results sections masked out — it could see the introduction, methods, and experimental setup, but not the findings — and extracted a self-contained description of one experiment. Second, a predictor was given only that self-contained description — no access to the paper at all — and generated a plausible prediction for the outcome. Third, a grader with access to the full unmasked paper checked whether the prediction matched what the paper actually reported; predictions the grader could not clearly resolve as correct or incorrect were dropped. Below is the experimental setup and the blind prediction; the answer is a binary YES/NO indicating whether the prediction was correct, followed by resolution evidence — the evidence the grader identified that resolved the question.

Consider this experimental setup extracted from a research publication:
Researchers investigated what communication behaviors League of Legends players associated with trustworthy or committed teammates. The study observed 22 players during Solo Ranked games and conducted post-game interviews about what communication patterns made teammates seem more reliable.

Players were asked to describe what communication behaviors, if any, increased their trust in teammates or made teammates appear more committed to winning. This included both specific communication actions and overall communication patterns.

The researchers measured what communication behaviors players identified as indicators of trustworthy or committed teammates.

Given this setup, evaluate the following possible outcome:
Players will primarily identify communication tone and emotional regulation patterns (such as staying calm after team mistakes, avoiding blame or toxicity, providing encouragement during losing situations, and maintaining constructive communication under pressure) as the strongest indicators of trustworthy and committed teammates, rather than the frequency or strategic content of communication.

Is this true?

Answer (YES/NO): NO